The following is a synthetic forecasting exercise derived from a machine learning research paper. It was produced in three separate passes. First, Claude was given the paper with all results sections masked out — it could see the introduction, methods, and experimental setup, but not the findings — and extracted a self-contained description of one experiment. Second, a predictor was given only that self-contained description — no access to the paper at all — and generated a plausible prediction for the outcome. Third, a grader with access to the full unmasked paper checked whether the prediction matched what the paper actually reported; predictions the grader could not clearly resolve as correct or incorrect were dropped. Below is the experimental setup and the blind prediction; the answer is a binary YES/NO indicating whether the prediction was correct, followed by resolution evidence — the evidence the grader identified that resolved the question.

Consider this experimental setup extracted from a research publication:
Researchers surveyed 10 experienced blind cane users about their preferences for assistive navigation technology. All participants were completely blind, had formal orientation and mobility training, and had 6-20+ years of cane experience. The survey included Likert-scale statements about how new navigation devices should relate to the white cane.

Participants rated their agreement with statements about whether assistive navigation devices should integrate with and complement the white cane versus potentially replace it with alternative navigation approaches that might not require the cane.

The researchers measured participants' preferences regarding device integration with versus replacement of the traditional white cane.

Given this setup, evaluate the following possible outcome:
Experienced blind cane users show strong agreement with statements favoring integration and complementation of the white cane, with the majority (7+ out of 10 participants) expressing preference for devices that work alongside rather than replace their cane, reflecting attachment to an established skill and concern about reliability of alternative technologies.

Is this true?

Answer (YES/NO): NO